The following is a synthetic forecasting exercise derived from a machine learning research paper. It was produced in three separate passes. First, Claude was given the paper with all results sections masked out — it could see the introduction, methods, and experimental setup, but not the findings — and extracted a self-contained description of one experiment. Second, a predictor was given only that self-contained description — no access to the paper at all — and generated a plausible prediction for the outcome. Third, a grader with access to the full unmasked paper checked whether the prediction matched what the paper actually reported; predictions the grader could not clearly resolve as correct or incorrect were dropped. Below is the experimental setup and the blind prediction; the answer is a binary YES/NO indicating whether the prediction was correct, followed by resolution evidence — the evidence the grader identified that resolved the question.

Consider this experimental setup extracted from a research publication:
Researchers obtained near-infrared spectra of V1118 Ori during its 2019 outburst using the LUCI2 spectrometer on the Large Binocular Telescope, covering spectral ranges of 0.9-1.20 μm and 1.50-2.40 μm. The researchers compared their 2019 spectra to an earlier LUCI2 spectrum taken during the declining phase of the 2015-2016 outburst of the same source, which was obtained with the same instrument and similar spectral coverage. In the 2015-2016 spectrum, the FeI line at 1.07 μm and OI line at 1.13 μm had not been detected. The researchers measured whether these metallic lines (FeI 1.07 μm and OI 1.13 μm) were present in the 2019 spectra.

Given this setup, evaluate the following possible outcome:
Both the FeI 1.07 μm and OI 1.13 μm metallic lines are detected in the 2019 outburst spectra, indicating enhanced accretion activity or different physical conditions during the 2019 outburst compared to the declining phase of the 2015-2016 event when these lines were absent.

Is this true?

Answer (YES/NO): YES